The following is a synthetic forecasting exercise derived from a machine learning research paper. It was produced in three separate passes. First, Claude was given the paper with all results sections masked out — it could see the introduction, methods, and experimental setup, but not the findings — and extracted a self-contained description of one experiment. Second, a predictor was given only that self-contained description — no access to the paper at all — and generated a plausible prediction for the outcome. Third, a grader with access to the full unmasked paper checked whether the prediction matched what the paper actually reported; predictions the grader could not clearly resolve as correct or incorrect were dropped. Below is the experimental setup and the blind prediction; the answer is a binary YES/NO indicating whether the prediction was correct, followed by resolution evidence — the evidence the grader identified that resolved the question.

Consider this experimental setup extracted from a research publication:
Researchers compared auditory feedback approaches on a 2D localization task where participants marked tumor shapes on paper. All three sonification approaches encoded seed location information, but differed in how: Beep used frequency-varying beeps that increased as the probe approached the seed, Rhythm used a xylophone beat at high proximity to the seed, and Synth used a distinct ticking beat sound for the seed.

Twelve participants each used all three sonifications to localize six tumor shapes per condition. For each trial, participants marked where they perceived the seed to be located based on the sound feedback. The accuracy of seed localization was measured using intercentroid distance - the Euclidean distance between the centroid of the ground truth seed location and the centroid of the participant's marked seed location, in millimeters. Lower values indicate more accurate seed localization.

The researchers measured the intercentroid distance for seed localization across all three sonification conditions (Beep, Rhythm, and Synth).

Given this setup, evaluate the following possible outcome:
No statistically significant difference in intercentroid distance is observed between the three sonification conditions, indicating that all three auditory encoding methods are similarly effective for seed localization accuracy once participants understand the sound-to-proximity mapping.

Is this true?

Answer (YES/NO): YES